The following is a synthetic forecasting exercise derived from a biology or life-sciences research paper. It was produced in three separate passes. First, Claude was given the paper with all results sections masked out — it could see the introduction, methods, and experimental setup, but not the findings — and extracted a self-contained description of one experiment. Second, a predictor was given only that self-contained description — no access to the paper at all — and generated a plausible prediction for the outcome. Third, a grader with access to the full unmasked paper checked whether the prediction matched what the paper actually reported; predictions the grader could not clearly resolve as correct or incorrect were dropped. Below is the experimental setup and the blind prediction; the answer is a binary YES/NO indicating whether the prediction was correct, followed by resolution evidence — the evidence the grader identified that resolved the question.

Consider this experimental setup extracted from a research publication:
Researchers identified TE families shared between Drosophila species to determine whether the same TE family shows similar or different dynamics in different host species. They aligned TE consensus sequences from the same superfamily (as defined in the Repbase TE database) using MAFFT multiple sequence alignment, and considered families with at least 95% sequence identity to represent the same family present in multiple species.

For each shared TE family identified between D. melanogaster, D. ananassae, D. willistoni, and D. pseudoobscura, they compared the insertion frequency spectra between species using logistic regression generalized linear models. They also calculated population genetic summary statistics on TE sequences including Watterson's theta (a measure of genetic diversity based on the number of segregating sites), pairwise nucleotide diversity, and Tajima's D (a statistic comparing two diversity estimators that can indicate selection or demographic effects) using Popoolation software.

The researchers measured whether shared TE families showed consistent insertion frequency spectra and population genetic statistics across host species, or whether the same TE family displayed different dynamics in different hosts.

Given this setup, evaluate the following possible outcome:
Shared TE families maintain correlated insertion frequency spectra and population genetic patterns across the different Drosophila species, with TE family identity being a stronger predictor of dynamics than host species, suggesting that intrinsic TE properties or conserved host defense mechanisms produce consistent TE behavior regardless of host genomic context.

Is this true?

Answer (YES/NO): YES